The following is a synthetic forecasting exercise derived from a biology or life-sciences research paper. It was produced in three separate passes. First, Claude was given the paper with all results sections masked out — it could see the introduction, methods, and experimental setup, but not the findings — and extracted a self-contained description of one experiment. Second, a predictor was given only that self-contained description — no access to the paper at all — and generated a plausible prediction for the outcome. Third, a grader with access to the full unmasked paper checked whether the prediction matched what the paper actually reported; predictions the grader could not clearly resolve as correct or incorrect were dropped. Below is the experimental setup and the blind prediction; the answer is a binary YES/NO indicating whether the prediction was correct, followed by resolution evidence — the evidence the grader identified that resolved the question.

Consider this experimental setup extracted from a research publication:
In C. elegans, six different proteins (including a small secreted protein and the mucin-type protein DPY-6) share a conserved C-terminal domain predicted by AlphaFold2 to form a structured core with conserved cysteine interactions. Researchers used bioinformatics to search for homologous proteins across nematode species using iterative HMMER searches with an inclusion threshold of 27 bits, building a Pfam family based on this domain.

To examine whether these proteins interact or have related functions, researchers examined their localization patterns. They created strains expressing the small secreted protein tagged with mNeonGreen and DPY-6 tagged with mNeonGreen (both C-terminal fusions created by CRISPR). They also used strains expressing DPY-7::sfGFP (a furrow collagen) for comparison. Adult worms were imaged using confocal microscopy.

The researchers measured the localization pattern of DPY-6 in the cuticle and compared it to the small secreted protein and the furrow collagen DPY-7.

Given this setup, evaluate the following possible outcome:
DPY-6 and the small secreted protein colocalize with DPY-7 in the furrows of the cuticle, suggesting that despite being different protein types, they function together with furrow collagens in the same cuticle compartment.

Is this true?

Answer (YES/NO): YES